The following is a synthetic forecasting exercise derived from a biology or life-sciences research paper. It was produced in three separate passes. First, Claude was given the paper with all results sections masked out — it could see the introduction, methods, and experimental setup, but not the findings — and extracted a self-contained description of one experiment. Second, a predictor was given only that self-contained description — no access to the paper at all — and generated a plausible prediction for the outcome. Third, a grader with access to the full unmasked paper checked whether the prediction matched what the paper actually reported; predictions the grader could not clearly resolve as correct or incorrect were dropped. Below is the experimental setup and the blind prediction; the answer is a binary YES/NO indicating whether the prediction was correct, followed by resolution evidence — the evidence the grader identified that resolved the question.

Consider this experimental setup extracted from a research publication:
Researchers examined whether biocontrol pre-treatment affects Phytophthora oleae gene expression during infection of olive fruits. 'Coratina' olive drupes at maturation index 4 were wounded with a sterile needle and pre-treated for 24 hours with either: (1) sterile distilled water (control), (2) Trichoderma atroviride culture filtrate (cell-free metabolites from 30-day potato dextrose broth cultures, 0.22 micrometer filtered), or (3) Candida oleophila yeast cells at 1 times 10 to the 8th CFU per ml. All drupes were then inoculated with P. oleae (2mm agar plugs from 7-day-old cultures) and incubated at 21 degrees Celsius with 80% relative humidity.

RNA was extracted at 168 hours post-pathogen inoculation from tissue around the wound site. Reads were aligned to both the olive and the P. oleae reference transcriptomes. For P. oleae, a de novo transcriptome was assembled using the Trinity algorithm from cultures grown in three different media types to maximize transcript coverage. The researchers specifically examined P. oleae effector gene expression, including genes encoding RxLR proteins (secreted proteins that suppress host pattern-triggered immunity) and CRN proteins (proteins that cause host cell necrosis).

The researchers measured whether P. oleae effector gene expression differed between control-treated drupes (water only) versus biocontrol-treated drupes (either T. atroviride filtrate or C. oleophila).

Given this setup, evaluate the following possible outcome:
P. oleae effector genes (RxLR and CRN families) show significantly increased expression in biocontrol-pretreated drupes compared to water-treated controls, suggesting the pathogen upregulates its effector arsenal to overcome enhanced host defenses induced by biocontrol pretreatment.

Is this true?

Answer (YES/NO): NO